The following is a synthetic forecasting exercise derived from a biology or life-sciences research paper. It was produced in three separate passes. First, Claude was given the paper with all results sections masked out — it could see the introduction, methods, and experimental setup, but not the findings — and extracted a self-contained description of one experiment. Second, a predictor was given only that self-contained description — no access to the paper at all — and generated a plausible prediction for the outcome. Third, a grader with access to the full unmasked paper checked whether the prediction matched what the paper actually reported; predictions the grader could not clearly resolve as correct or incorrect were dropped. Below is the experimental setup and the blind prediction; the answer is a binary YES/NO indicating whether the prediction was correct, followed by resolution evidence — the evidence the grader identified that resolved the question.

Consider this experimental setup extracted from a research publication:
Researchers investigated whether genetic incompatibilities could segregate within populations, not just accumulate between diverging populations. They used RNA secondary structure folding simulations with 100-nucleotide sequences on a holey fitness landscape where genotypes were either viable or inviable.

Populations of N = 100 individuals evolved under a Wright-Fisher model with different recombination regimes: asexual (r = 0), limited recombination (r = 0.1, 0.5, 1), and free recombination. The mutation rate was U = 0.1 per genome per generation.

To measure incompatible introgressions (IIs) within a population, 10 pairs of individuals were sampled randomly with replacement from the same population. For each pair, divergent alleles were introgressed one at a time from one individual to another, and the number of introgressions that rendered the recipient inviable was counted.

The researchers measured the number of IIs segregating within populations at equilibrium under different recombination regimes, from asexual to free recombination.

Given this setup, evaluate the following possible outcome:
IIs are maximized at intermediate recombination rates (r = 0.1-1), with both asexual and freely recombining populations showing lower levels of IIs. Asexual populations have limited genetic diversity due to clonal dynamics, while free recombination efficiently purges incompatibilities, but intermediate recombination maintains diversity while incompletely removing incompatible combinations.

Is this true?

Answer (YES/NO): NO